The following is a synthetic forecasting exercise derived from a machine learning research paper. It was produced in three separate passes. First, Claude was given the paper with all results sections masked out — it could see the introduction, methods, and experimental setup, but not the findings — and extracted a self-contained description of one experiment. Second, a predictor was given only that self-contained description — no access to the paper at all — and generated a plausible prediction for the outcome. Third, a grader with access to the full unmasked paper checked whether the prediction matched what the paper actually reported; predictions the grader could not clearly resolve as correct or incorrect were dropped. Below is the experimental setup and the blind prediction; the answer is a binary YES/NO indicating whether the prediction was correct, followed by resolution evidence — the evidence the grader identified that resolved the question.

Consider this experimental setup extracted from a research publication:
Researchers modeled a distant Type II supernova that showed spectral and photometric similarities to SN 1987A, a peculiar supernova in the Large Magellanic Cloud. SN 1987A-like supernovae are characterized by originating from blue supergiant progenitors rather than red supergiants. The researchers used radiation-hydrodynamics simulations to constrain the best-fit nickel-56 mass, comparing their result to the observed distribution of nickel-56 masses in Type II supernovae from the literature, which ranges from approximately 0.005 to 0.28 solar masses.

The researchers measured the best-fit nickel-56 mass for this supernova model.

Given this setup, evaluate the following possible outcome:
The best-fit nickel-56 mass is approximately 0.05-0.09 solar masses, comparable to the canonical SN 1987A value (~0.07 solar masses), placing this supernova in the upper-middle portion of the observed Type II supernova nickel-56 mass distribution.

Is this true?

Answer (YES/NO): NO